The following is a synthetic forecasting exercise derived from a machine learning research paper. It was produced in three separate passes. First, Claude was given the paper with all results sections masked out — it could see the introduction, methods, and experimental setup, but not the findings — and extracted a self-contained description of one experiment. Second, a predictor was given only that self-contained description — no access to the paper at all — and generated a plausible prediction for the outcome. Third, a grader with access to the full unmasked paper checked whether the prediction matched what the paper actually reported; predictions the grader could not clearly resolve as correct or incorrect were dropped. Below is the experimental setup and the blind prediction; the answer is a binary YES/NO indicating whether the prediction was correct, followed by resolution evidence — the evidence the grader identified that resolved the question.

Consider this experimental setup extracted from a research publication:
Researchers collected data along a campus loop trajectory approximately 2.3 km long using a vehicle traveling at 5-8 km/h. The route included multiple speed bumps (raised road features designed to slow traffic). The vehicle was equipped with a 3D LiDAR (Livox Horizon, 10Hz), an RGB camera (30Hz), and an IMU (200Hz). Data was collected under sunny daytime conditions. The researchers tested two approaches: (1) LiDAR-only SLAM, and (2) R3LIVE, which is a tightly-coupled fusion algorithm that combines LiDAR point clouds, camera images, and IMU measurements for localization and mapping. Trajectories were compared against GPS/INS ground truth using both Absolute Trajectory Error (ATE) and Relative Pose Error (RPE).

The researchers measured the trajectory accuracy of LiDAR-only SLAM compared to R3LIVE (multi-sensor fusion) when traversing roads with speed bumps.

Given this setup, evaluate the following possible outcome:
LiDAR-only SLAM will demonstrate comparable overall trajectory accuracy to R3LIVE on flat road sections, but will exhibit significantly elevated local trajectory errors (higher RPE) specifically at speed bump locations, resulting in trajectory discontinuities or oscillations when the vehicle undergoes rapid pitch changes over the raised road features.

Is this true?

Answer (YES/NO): NO